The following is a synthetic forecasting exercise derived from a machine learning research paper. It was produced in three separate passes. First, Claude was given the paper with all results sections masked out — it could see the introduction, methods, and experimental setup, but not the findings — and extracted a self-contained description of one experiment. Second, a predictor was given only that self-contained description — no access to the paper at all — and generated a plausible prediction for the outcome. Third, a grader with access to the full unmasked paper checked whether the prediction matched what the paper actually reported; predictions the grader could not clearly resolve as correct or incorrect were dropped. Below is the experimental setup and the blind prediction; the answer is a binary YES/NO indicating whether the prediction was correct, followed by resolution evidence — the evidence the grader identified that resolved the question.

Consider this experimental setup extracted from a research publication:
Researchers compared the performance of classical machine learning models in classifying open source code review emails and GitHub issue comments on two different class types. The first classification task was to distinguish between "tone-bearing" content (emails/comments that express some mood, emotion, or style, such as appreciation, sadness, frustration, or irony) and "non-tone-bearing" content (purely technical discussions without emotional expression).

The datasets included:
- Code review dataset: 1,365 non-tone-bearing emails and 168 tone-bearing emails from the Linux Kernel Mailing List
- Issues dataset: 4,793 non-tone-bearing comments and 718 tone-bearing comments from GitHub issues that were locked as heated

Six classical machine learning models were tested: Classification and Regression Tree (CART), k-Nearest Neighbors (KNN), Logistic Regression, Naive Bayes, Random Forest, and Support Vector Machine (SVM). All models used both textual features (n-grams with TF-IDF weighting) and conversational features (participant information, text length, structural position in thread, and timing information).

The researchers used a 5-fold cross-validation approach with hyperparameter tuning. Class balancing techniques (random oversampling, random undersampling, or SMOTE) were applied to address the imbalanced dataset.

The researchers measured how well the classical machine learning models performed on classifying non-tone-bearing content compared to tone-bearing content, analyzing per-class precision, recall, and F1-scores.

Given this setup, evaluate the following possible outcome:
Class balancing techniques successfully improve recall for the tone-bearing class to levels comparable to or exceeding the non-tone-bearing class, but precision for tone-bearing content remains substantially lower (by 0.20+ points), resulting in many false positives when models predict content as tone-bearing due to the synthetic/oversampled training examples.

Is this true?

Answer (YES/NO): NO